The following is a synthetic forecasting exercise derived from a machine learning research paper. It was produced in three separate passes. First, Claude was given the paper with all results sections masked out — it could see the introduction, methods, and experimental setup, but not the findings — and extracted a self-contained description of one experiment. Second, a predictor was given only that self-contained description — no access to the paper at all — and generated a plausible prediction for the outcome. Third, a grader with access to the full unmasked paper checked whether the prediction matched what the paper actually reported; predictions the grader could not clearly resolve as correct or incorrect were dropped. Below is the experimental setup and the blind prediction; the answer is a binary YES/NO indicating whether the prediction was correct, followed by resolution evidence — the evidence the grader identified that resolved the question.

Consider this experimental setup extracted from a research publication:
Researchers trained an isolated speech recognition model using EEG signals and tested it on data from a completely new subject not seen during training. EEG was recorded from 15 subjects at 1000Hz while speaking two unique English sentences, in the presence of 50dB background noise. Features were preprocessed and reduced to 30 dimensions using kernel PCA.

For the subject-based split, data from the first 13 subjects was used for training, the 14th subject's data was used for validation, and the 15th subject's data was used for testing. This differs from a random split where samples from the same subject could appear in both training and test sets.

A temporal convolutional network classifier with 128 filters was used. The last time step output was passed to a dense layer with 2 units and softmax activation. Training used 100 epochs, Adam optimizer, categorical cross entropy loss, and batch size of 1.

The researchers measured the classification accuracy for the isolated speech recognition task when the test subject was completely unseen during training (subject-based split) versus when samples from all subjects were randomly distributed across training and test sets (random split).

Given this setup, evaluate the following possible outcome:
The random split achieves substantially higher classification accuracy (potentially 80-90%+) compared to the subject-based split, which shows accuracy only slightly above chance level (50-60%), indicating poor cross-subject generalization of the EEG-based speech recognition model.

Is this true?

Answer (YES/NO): NO